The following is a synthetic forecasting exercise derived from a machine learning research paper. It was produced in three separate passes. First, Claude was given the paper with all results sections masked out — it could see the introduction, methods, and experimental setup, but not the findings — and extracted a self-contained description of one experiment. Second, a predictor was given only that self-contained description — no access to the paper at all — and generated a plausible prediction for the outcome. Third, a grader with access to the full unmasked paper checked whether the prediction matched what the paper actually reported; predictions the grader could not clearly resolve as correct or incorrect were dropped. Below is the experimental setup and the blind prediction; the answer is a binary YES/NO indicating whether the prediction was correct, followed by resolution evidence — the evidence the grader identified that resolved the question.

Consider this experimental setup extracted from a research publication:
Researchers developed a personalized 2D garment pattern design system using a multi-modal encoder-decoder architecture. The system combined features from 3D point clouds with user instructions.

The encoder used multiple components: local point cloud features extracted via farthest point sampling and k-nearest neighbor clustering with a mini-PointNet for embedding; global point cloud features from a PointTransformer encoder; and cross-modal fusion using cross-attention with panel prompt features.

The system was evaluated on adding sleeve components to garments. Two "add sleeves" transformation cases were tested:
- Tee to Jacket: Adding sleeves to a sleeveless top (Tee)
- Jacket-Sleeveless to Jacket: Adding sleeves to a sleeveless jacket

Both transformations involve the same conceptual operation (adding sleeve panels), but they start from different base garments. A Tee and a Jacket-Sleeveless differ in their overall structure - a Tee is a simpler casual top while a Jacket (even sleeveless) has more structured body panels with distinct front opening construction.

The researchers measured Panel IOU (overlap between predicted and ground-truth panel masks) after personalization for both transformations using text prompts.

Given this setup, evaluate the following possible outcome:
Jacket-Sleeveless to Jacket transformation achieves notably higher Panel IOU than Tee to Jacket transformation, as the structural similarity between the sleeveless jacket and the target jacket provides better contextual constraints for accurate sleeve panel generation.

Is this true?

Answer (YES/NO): YES